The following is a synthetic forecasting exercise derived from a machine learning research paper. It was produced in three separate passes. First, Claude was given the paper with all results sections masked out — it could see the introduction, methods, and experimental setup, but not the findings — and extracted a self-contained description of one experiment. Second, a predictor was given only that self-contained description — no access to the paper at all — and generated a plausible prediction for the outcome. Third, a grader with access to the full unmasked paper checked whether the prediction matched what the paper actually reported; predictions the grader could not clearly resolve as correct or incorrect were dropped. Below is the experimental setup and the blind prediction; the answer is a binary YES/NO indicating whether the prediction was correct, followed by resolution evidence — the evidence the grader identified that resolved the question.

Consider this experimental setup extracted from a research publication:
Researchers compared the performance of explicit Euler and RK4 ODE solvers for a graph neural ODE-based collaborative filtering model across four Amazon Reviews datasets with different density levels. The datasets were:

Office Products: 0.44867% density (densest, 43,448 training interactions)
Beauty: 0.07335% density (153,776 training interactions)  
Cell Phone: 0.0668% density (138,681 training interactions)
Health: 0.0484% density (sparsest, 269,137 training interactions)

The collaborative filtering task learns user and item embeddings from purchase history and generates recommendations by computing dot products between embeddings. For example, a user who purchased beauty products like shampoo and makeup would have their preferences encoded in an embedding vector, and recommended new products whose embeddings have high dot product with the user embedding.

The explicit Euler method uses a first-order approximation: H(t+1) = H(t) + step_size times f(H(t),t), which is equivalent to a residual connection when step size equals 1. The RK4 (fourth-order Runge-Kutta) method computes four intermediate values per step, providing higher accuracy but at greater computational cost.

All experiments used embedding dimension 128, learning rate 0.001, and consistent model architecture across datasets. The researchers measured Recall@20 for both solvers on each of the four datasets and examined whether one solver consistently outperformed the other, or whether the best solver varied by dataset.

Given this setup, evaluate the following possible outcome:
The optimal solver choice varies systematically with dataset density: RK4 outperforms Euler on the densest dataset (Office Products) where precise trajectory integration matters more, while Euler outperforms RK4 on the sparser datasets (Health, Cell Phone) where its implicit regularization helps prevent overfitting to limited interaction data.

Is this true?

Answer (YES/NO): NO